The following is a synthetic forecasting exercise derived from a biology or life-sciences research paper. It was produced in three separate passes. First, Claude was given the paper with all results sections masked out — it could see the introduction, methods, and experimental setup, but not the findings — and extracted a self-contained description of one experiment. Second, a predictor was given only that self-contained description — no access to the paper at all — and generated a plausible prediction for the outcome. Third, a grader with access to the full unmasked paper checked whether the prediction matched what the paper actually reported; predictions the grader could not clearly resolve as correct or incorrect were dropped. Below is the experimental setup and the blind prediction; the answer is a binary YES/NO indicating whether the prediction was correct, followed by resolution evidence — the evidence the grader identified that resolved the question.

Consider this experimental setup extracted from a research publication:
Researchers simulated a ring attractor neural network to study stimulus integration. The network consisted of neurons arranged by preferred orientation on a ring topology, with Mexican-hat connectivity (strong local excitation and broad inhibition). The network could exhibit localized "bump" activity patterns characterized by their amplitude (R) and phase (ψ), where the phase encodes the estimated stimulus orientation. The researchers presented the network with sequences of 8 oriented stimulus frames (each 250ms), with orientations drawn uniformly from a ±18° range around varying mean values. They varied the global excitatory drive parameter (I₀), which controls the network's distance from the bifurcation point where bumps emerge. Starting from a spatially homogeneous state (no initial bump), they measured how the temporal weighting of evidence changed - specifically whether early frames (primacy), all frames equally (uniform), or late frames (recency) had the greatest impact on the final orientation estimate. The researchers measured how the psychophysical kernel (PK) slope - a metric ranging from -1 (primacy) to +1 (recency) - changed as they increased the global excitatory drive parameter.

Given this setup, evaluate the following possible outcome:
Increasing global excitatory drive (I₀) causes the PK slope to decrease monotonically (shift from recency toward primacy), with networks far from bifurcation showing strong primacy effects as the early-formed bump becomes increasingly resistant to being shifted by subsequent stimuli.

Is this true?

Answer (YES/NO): YES